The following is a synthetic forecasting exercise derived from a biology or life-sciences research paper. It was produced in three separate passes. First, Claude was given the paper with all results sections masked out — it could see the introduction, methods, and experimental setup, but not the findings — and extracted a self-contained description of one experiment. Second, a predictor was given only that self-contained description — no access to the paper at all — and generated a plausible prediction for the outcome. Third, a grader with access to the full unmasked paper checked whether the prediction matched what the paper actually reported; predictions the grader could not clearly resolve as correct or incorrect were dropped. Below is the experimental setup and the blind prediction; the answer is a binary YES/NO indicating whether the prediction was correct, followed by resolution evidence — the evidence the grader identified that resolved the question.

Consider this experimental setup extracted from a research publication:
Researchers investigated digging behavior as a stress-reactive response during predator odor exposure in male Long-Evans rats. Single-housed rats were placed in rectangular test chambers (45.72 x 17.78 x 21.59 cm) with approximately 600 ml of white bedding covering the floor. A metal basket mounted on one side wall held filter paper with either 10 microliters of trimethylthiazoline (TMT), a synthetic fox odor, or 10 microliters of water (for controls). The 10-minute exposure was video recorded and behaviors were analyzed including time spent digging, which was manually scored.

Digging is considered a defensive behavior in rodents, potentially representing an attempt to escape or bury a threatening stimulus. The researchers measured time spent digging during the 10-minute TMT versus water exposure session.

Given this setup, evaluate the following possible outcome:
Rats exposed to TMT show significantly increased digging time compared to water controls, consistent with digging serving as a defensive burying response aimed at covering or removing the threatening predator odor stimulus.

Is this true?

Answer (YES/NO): YES